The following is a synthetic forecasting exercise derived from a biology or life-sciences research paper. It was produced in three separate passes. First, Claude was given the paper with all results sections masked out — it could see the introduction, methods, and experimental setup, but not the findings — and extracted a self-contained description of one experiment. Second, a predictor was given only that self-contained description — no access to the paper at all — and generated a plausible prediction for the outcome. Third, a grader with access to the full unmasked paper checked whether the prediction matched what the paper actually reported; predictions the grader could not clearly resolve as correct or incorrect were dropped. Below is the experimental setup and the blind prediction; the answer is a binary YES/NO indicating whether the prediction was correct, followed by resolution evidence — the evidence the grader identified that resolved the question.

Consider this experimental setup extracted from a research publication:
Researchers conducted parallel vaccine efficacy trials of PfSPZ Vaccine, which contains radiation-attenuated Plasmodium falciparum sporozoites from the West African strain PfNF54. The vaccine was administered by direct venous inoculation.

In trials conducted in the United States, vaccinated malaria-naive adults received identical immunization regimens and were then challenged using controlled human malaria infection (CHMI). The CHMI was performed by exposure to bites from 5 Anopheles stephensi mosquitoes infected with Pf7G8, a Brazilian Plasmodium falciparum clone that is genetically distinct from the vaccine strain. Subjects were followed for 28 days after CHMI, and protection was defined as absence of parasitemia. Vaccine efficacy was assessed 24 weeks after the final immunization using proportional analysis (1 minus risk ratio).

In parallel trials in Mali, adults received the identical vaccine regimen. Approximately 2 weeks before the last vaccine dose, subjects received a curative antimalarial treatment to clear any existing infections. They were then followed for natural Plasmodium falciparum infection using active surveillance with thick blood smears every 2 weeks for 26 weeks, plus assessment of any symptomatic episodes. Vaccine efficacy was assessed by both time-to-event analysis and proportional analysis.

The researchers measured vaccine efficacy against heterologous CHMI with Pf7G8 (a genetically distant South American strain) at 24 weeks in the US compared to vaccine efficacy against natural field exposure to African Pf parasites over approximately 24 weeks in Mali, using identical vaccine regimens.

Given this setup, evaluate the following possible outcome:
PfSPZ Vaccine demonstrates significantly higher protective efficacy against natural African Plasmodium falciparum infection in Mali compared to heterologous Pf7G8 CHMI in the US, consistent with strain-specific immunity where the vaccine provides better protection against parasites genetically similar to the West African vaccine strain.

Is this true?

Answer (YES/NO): NO